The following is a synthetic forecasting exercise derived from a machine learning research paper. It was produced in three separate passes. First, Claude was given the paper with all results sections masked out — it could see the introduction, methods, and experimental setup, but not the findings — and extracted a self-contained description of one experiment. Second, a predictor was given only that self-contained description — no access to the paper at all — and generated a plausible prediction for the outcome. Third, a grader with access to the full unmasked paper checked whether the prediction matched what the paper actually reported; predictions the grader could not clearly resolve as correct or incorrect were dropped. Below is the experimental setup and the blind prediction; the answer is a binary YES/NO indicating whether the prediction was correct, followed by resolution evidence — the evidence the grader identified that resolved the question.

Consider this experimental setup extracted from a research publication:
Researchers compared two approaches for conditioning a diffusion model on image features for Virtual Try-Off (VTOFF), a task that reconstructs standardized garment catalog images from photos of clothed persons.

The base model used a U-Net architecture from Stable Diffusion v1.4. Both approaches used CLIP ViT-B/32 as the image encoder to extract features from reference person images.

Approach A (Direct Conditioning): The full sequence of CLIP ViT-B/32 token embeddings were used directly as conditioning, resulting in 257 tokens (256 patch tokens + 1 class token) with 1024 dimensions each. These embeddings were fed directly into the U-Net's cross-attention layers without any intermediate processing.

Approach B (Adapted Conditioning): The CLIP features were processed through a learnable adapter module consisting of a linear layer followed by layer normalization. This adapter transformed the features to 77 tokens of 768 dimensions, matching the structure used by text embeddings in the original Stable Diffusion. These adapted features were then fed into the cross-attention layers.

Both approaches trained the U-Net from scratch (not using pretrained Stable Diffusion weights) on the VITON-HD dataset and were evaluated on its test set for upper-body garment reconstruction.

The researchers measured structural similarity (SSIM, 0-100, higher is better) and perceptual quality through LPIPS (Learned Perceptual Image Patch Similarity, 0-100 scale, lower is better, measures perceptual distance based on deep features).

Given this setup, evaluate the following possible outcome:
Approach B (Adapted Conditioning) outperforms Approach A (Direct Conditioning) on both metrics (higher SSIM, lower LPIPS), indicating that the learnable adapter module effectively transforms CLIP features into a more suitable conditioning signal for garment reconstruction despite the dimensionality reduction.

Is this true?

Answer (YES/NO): YES